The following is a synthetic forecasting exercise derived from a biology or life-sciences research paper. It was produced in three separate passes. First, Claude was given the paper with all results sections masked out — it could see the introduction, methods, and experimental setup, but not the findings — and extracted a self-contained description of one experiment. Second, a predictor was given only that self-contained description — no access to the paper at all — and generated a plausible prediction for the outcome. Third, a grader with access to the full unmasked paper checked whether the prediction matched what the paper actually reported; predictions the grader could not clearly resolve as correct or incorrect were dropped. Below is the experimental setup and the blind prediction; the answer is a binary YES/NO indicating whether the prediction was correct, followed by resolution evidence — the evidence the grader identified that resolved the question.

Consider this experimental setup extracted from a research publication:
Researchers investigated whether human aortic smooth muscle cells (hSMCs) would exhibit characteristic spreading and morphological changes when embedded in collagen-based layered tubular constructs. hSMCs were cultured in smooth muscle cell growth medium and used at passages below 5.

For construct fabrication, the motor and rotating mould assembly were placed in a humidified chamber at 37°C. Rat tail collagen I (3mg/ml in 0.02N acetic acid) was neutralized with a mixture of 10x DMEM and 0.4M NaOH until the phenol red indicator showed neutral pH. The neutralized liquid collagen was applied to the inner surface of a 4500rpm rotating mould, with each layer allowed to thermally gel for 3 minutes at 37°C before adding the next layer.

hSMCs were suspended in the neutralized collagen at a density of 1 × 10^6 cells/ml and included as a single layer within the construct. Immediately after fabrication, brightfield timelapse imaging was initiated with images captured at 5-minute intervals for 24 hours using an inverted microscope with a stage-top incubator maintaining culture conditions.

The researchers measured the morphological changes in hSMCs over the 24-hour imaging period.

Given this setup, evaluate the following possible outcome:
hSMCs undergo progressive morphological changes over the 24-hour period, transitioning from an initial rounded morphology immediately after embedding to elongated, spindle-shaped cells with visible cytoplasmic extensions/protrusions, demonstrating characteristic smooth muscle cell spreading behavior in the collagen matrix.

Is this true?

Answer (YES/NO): YES